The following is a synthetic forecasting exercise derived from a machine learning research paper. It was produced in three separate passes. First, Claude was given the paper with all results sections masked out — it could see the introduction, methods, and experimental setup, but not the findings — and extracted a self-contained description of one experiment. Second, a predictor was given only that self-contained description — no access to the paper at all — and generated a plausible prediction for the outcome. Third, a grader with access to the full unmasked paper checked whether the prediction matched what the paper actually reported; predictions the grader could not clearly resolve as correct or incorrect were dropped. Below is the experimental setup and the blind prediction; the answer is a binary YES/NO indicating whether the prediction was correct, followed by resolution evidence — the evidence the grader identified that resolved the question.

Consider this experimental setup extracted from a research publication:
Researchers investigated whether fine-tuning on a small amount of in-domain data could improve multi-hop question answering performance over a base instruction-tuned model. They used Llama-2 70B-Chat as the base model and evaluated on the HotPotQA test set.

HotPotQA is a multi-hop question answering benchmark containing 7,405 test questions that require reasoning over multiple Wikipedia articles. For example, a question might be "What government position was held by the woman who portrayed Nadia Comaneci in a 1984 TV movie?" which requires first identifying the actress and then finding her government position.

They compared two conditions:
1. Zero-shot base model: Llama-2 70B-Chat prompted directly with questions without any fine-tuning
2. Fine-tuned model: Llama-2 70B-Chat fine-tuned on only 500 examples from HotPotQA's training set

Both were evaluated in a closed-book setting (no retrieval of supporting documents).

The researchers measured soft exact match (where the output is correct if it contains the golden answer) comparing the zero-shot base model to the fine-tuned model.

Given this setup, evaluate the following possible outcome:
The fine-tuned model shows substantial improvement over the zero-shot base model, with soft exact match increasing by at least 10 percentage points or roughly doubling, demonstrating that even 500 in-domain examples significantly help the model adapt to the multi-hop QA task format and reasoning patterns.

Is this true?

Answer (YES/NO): YES